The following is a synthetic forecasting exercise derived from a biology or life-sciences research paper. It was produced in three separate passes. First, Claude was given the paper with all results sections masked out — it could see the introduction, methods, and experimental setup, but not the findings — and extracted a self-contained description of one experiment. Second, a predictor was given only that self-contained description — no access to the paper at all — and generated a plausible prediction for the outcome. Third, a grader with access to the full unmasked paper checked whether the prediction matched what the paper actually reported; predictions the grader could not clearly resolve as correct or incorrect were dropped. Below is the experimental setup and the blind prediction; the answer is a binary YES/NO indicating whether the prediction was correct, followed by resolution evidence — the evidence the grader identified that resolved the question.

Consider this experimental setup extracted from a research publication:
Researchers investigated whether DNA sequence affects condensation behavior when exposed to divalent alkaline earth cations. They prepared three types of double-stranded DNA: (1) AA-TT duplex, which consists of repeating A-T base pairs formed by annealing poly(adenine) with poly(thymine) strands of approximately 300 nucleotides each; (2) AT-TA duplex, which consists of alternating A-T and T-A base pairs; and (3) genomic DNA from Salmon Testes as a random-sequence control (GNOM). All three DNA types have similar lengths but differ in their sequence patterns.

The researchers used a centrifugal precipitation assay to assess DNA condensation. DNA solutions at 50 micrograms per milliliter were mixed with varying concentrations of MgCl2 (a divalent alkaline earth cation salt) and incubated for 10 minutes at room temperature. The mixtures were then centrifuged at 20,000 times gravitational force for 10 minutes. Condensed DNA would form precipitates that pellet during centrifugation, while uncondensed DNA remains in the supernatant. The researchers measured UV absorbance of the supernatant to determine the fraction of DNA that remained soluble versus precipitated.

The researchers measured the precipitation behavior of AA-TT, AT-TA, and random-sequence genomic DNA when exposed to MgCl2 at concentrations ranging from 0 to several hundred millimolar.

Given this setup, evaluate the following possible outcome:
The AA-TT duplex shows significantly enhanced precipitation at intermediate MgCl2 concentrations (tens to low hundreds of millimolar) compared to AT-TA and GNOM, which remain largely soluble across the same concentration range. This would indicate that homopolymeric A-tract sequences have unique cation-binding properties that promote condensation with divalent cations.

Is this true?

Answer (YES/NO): YES